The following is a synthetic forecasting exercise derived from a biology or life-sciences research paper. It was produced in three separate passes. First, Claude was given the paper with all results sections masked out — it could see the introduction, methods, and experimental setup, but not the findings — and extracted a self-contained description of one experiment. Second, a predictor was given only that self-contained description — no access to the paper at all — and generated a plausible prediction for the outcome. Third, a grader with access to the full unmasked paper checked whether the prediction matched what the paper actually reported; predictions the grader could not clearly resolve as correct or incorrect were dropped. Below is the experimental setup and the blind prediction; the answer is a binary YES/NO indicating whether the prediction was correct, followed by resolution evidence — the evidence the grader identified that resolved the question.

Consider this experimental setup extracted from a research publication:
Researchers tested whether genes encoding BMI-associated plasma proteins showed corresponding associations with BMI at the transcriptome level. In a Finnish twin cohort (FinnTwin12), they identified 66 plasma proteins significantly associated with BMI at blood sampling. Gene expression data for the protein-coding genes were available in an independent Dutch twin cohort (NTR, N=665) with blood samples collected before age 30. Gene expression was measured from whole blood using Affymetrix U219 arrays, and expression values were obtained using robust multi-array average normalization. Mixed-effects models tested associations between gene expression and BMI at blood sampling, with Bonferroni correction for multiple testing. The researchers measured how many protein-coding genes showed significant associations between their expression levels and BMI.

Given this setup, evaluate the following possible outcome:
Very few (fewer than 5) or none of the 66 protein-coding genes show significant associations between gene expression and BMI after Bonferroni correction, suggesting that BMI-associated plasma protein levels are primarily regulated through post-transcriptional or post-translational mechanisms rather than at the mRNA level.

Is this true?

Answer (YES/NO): YES